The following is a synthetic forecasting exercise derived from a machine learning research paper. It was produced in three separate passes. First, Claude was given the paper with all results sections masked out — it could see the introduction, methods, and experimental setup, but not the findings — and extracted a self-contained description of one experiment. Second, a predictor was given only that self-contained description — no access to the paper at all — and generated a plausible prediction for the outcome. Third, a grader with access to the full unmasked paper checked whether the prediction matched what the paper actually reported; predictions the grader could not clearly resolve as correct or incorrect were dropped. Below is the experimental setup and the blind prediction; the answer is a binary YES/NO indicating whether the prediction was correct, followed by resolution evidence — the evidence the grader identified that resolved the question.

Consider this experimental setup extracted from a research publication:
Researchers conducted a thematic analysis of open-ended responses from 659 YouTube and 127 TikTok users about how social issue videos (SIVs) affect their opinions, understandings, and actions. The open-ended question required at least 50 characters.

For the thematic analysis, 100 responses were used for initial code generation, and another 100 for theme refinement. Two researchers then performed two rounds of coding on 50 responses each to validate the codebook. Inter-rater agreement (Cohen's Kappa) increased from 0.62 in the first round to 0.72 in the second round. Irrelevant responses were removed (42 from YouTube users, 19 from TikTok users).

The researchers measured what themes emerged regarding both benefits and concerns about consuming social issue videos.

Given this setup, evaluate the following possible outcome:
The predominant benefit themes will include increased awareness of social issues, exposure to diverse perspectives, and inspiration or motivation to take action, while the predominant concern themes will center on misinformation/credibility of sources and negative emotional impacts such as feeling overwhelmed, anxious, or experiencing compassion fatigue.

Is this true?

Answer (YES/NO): NO